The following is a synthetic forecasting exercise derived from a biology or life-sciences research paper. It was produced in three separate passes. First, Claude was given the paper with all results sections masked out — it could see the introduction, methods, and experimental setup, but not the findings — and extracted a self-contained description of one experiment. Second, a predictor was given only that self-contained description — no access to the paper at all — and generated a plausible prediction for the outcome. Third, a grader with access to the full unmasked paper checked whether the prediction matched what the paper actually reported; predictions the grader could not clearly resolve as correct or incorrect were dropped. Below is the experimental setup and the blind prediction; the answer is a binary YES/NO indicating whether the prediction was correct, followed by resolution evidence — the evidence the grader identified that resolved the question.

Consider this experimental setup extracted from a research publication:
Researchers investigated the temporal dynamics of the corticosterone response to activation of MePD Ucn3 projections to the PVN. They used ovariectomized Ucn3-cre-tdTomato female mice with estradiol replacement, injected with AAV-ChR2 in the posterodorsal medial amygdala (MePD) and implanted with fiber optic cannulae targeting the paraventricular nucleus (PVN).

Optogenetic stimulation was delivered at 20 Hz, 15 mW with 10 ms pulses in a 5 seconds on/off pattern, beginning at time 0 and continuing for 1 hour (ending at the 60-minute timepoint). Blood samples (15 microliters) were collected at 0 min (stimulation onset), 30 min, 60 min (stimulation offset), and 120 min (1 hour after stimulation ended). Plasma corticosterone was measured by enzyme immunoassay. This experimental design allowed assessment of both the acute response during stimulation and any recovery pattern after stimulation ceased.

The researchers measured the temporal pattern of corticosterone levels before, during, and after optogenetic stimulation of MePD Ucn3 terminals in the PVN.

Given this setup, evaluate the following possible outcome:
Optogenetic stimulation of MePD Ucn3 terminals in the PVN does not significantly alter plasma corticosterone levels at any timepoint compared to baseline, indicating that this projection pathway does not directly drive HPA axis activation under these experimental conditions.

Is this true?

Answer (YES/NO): NO